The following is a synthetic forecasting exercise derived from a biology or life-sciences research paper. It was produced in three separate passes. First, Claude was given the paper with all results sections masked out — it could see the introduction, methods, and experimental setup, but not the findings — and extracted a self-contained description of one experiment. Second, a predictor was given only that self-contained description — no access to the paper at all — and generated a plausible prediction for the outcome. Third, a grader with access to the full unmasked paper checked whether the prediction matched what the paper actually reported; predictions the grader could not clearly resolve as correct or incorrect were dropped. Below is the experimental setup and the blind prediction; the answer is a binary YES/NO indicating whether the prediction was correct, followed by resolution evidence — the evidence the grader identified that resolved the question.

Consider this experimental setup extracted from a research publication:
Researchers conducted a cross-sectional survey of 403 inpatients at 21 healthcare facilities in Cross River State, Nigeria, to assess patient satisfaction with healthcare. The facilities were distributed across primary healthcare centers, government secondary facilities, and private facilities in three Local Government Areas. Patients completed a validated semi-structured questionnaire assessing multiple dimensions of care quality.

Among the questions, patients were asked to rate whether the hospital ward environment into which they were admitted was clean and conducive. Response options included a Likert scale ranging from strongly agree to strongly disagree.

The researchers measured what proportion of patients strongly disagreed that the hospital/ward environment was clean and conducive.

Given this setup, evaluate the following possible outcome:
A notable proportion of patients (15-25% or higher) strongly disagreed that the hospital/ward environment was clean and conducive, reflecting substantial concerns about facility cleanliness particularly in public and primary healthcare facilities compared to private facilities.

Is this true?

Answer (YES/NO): YES